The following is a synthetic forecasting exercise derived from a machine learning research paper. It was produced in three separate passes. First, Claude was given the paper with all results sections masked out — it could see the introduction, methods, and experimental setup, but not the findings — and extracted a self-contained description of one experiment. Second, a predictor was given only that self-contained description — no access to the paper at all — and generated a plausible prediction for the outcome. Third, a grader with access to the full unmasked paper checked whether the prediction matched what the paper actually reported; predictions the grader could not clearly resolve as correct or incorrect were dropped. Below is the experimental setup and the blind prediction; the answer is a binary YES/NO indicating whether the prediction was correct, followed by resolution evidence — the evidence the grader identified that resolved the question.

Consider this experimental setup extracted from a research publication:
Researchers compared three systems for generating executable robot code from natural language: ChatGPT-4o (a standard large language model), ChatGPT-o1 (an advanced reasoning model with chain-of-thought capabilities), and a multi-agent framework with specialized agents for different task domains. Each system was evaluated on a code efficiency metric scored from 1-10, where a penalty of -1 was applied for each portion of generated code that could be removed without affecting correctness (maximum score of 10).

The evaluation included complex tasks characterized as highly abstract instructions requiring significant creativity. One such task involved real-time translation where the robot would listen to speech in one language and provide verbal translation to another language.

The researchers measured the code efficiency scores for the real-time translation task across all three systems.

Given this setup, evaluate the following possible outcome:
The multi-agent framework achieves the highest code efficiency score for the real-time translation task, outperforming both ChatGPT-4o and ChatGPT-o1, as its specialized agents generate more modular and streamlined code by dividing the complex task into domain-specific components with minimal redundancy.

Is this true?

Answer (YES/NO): NO